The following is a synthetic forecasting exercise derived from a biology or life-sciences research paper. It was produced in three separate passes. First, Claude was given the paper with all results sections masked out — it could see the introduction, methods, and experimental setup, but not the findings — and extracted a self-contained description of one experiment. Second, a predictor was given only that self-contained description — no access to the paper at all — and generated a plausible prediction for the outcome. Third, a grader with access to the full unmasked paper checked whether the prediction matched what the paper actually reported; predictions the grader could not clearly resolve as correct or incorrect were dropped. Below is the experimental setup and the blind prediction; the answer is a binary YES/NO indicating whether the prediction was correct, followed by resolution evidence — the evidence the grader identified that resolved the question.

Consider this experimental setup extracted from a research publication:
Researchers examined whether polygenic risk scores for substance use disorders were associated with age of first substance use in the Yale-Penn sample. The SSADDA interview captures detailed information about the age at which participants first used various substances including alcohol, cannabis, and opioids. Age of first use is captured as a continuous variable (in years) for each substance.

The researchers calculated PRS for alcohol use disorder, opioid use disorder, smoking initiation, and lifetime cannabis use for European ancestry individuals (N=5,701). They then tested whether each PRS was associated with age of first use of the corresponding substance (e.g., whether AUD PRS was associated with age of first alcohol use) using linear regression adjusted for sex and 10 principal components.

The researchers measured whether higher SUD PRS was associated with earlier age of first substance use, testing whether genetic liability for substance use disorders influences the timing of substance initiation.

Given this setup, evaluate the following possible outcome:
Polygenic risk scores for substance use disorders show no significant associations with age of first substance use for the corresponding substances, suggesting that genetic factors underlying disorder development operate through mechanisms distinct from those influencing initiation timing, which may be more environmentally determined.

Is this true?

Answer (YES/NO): NO